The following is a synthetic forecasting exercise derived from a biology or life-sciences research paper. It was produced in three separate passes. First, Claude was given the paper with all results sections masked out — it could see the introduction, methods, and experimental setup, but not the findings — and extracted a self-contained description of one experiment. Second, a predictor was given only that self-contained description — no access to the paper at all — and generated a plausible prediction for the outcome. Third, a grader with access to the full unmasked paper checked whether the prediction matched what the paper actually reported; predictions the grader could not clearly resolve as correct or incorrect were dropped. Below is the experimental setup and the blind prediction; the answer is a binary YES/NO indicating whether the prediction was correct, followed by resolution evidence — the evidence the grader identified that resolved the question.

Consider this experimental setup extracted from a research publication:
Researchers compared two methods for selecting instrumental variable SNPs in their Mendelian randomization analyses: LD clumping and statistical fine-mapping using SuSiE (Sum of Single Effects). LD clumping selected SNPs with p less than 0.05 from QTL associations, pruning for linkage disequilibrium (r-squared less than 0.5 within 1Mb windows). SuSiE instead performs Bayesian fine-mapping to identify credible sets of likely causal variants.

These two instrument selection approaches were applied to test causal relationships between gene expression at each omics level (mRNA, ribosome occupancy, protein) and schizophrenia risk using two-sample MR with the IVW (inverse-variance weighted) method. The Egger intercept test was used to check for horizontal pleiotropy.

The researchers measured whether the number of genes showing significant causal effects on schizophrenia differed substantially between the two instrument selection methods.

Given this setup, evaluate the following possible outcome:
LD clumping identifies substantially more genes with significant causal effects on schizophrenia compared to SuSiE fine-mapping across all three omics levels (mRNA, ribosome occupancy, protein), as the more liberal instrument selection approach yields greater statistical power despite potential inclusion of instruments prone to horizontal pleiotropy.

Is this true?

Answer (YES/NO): NO